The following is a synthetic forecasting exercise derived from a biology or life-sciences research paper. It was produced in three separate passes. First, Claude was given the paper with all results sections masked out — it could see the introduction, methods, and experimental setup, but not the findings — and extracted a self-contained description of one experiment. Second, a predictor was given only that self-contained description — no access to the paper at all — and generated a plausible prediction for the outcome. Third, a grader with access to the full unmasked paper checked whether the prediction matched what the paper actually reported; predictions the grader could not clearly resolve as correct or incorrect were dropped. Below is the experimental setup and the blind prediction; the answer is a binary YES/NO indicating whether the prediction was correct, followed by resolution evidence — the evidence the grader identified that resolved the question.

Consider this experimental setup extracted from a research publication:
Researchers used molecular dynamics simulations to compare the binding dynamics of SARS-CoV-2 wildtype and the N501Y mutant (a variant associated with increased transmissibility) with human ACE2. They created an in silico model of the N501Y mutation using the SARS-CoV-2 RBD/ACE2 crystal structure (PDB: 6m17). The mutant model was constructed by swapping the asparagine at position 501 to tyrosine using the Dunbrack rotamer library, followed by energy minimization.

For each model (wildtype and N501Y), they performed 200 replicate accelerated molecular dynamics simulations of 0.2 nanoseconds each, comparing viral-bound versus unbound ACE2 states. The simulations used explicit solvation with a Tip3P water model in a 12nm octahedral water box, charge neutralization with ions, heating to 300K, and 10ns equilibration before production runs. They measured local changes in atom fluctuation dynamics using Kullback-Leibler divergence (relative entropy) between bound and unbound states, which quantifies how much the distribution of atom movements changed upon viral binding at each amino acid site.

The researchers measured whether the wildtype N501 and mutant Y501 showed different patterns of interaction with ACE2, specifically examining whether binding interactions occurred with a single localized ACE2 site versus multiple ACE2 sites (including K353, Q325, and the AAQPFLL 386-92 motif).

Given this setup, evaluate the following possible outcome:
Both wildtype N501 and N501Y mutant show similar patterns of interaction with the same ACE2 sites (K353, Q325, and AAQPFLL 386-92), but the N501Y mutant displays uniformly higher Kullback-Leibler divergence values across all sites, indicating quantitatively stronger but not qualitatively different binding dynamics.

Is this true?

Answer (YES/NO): NO